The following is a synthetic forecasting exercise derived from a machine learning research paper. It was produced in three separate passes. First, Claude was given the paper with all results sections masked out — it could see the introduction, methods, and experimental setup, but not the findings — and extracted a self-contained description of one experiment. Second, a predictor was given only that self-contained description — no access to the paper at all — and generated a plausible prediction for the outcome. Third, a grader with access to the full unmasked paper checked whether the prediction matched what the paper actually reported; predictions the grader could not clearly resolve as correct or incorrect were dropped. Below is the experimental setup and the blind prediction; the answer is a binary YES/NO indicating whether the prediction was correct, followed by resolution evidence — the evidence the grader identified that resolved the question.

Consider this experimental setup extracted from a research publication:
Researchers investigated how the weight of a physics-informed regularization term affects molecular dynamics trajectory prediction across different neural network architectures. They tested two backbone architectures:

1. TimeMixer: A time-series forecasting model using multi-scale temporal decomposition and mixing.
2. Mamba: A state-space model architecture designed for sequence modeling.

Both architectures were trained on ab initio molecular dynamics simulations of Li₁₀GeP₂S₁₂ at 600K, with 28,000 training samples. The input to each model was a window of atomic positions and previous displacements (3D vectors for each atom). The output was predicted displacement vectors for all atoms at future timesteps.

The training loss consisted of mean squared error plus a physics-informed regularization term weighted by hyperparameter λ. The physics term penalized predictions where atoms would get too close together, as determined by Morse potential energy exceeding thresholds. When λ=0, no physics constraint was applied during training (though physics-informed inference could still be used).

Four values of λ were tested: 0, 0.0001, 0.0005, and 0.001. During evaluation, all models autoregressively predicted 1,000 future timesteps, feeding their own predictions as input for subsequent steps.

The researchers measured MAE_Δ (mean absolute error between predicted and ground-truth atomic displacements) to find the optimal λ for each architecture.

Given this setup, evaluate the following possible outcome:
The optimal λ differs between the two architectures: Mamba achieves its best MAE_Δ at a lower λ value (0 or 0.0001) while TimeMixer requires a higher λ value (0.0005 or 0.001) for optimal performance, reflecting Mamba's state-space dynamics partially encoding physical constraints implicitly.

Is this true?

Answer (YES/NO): NO